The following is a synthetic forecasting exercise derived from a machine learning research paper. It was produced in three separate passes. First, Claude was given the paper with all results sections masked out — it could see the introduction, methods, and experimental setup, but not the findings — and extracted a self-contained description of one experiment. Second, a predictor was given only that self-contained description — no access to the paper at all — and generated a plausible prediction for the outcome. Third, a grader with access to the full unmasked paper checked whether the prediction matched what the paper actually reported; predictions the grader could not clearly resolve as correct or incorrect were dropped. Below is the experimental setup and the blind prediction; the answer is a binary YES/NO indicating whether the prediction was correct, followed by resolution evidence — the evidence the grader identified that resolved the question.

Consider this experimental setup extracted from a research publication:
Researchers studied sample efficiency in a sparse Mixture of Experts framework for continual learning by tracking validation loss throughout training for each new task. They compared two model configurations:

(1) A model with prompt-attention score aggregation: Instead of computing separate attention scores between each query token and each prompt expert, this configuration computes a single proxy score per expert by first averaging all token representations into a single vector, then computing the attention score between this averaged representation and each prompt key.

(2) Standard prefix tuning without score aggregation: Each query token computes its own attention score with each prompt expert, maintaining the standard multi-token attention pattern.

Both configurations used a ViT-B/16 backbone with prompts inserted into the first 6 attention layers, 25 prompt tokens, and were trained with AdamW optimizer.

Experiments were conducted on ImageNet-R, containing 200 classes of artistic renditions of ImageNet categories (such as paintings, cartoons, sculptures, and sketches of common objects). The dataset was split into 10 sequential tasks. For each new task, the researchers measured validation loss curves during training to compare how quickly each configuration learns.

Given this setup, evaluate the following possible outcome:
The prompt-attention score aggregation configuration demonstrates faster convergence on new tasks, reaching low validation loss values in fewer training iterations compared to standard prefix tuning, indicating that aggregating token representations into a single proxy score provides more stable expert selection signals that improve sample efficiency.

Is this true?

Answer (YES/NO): NO